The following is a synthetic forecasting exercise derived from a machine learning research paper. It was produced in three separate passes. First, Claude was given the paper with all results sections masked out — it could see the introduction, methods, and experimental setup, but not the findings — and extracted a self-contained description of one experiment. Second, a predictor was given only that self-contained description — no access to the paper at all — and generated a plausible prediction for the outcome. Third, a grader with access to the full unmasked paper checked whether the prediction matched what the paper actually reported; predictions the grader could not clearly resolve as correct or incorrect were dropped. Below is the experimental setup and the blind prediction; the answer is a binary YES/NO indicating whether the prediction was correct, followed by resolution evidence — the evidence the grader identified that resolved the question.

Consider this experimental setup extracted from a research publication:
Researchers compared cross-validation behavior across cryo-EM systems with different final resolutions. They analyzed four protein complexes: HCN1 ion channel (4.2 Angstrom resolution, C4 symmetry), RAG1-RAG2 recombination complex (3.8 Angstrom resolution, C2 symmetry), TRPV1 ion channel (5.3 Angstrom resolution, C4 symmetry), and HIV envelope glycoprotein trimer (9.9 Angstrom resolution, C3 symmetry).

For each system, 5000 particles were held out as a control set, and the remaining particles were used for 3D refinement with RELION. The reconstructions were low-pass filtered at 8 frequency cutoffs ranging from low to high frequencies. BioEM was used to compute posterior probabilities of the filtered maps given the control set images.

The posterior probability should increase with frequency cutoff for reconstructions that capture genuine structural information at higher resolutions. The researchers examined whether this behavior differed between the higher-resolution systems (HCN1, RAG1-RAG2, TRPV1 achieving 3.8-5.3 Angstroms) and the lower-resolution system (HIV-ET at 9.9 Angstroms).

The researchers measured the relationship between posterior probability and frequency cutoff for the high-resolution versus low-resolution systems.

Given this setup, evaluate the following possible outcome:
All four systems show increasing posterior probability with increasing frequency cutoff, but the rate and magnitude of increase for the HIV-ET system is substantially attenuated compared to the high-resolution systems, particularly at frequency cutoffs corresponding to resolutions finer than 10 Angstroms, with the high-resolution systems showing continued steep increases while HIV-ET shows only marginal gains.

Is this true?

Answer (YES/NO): NO